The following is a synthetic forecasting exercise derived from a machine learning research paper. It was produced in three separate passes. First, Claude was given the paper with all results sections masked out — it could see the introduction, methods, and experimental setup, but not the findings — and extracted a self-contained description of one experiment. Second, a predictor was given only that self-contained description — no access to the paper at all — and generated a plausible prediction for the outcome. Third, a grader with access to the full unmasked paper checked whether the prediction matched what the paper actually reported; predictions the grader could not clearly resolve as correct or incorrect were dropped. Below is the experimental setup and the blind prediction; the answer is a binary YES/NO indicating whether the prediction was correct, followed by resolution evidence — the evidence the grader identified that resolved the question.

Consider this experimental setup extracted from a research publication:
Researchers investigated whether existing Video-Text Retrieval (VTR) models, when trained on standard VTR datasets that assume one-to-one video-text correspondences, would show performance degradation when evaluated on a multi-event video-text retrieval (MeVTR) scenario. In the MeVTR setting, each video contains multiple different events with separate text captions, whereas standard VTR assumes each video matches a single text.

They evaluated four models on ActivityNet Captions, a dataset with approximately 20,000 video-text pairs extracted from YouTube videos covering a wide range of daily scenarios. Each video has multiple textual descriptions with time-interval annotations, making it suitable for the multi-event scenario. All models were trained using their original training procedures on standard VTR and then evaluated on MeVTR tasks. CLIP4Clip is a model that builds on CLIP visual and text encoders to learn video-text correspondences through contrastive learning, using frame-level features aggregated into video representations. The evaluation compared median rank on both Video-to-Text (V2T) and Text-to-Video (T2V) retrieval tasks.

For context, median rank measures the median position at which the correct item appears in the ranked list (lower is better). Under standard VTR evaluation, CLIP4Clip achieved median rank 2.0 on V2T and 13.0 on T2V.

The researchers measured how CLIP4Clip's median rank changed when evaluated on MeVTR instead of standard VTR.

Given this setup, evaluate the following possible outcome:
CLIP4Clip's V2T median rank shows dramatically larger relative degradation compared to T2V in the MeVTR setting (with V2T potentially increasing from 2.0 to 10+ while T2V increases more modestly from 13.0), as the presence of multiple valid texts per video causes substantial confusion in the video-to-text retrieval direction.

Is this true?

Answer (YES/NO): YES